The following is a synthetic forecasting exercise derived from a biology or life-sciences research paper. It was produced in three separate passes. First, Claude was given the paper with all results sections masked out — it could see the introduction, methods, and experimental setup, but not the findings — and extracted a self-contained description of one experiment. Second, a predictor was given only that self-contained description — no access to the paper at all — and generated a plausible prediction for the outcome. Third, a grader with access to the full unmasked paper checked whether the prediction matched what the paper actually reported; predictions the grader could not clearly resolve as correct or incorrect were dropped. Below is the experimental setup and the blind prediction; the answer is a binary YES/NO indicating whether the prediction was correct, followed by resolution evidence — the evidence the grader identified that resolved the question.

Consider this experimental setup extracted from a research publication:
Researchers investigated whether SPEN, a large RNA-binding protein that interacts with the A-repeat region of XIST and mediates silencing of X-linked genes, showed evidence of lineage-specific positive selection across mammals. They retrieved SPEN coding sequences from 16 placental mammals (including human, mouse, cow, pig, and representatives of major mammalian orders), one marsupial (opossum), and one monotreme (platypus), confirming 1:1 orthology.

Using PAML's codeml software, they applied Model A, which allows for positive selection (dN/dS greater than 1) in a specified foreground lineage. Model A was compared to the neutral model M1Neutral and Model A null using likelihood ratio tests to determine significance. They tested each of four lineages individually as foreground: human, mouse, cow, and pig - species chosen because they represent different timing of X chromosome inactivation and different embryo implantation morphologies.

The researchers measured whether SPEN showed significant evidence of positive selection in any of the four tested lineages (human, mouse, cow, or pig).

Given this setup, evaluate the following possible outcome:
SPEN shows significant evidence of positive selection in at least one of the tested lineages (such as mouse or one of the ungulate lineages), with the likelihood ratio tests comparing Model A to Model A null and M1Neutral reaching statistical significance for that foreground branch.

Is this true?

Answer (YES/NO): YES